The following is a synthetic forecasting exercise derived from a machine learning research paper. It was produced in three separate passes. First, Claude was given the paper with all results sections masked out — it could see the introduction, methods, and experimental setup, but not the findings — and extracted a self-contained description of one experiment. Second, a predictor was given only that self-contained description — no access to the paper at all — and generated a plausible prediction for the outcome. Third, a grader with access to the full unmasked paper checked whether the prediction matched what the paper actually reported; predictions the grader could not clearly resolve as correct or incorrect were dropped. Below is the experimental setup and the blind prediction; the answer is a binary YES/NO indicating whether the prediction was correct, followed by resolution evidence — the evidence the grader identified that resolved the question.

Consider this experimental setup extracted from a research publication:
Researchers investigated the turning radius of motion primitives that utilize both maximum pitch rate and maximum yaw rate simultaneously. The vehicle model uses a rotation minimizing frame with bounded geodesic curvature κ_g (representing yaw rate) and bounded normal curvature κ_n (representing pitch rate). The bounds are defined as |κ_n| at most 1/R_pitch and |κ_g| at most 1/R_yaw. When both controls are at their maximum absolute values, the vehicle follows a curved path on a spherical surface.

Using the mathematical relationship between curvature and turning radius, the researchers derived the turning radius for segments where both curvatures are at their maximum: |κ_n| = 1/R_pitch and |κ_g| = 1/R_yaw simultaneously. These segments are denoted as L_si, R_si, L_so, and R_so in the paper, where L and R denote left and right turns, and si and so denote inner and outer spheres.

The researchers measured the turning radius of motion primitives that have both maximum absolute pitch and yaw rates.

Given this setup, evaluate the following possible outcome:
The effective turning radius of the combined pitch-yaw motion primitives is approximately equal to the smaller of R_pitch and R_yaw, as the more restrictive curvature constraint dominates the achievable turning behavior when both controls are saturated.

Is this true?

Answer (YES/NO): NO